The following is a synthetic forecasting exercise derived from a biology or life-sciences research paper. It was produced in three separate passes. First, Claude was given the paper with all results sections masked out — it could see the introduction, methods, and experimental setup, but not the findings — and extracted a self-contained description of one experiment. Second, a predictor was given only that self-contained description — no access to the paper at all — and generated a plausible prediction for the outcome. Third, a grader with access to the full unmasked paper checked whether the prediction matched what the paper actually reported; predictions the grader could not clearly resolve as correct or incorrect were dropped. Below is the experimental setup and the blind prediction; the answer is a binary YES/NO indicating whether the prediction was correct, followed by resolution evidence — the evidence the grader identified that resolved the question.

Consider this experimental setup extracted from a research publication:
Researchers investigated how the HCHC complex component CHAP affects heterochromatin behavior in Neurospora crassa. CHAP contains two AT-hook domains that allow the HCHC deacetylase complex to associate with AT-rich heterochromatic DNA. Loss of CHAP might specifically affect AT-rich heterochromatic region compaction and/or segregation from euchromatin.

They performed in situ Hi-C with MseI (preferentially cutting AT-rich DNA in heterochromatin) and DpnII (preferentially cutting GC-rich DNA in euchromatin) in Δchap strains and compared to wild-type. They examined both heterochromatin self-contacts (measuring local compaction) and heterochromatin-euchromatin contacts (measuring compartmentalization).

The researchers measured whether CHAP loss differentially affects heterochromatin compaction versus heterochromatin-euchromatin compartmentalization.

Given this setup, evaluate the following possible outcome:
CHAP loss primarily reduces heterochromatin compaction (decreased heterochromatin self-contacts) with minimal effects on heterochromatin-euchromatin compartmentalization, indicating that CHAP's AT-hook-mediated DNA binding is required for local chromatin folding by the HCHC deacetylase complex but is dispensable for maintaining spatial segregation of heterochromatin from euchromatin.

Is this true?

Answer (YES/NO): YES